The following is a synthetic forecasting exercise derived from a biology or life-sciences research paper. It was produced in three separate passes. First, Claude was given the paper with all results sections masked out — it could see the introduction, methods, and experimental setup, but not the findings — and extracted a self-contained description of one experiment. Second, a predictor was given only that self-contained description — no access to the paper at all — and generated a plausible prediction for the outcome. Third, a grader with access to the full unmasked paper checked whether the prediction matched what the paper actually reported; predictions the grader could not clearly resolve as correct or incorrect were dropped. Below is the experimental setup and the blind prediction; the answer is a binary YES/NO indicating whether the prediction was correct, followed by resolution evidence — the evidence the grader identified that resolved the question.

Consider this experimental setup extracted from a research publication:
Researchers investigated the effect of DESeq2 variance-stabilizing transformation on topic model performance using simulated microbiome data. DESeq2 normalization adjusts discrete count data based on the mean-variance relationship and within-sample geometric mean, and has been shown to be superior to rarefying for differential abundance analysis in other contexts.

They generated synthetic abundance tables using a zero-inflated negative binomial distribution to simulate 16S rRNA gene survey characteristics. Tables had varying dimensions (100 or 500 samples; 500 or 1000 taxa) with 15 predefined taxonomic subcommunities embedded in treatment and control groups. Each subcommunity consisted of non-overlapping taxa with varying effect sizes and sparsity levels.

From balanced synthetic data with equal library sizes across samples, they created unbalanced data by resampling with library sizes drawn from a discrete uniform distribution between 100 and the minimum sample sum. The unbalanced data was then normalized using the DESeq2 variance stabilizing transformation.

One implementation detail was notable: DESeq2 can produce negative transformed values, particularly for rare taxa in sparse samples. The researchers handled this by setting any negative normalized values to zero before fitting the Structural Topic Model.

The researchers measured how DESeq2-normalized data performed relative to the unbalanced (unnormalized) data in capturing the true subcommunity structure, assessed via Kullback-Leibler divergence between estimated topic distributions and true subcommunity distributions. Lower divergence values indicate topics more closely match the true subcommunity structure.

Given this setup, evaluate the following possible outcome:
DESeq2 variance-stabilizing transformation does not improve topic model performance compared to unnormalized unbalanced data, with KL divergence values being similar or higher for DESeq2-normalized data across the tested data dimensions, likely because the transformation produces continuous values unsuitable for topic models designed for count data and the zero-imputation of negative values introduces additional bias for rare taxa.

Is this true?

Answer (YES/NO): YES